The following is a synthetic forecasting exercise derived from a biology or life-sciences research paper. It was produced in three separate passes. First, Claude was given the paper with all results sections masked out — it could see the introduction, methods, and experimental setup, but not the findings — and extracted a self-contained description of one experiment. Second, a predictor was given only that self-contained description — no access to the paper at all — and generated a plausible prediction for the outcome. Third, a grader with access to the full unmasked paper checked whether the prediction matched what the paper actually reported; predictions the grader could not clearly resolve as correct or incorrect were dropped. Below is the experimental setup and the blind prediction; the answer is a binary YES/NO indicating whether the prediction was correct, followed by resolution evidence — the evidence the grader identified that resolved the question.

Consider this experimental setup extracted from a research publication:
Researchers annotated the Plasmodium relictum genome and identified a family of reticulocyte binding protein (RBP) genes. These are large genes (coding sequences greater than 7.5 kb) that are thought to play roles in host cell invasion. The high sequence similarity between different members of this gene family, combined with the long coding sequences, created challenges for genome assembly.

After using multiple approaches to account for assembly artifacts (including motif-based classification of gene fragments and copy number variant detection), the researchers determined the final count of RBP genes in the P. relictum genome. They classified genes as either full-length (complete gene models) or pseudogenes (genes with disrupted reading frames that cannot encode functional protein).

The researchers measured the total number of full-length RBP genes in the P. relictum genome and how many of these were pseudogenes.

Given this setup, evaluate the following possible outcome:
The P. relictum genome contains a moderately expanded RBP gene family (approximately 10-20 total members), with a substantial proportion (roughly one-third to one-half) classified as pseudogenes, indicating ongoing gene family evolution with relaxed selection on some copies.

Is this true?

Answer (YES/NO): NO